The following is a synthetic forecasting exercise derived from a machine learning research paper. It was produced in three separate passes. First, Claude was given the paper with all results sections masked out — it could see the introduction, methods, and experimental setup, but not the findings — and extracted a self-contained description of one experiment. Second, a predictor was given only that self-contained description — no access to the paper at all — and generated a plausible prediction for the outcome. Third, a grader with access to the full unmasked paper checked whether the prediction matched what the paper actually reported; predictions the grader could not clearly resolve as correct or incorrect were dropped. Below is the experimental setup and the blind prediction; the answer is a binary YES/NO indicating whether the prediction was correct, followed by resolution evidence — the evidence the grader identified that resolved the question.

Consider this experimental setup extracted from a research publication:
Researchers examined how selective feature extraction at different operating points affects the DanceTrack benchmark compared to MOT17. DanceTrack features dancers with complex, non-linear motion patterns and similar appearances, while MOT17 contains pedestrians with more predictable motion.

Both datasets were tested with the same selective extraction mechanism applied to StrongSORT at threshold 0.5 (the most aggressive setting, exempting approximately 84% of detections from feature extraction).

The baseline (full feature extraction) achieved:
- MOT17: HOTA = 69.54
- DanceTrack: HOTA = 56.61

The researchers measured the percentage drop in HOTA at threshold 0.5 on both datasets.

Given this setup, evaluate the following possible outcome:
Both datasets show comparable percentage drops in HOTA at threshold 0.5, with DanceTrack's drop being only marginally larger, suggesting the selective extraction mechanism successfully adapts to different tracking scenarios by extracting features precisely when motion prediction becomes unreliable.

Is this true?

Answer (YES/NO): NO